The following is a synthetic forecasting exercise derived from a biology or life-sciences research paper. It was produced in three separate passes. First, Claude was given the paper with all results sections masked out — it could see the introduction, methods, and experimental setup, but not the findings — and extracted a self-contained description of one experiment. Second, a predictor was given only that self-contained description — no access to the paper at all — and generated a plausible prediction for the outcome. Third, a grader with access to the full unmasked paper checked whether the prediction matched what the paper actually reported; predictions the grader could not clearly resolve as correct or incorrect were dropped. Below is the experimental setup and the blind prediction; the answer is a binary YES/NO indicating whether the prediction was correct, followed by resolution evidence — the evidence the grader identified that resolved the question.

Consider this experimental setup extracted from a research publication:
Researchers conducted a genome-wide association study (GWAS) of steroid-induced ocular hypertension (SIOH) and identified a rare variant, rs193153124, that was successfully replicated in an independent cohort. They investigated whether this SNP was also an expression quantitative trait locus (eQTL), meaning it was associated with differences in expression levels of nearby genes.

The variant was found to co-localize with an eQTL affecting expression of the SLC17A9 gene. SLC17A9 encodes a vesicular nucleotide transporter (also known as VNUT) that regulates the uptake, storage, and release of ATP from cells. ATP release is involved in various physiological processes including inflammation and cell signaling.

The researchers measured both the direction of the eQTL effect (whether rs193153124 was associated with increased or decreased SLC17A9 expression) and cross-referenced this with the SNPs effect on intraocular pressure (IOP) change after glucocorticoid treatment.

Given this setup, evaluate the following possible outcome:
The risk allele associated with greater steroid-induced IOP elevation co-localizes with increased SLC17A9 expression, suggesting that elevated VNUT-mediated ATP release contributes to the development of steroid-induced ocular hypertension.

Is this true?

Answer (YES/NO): YES